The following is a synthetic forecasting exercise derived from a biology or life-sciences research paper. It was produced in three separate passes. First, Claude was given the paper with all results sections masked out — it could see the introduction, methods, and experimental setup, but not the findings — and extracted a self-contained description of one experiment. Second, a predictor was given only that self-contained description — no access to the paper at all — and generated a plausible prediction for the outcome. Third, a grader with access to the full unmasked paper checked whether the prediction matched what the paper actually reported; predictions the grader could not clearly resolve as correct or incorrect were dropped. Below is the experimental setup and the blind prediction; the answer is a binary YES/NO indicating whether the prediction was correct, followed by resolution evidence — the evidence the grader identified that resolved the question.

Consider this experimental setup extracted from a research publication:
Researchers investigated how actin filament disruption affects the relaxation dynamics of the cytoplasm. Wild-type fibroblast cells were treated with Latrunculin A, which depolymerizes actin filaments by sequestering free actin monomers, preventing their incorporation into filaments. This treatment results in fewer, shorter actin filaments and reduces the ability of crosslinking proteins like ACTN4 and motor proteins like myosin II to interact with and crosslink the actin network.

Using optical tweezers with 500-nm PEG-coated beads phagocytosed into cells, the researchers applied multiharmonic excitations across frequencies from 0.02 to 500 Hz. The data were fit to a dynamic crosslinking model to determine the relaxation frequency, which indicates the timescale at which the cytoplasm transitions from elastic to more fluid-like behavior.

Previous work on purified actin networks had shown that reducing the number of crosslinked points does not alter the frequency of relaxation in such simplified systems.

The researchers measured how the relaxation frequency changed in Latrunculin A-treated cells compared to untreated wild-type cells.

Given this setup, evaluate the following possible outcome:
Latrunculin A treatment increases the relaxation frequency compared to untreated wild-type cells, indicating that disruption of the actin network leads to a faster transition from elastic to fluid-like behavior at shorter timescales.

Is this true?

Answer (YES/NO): YES